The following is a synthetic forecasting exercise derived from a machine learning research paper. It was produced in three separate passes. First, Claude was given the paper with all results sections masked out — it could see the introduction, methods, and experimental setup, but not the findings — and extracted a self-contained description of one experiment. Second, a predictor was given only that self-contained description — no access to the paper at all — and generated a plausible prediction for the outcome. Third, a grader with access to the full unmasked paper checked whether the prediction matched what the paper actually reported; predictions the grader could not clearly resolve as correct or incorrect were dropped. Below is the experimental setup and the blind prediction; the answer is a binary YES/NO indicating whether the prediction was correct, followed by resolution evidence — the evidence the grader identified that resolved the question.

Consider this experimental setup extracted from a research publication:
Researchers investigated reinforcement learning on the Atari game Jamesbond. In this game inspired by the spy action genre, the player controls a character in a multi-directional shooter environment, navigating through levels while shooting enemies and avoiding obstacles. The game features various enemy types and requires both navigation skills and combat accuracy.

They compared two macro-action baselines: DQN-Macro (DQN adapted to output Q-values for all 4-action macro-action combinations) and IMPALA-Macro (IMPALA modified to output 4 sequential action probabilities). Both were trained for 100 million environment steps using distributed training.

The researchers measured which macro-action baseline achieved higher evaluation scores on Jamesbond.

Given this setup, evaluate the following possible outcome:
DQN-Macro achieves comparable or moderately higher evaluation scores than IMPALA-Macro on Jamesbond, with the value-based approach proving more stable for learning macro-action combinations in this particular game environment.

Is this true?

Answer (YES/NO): NO